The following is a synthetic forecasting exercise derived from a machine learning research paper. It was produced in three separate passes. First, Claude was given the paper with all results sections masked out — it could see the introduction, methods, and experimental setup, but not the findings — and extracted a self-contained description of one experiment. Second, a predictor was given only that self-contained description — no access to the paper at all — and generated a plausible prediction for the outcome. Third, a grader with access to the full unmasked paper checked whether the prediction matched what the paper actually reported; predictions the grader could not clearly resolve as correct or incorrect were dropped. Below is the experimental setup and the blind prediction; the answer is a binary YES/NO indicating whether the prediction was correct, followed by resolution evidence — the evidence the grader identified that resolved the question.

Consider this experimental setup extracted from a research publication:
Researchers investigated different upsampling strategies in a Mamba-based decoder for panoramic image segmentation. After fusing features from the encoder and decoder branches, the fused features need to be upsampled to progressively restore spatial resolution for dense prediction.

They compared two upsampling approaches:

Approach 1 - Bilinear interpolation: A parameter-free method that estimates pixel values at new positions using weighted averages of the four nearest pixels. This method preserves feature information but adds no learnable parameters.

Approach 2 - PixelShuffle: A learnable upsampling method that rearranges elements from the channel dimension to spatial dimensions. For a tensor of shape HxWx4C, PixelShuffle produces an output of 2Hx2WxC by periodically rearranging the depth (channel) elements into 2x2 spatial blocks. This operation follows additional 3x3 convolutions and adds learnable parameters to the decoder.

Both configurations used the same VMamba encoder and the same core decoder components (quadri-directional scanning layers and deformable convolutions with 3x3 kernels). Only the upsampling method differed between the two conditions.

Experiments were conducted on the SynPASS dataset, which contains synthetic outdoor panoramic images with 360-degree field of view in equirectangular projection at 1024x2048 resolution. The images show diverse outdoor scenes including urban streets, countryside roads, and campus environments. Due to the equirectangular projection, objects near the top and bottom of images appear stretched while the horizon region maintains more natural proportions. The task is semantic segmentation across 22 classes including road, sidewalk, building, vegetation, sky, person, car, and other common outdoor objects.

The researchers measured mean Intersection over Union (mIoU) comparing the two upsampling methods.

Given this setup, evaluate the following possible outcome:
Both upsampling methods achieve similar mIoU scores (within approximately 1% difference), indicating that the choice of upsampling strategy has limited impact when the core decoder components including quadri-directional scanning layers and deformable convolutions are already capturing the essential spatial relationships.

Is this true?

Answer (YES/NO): NO